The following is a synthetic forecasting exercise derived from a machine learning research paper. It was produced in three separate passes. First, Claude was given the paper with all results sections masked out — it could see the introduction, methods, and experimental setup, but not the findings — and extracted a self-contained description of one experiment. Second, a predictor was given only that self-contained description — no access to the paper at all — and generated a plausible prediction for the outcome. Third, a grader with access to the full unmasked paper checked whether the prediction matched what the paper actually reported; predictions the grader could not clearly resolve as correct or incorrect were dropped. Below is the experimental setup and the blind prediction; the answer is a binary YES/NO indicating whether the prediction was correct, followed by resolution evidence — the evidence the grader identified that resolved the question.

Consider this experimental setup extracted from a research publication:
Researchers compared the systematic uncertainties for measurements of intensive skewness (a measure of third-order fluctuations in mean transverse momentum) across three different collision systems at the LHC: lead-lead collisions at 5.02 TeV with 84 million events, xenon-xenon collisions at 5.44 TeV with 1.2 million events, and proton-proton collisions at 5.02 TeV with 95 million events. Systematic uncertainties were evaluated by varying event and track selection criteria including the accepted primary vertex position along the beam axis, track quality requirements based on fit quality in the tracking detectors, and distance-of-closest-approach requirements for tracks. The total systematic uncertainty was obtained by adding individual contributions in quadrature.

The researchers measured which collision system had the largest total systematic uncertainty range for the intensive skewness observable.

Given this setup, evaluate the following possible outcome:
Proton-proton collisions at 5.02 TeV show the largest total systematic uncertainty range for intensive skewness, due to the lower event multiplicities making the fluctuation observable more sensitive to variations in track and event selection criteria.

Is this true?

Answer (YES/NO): NO